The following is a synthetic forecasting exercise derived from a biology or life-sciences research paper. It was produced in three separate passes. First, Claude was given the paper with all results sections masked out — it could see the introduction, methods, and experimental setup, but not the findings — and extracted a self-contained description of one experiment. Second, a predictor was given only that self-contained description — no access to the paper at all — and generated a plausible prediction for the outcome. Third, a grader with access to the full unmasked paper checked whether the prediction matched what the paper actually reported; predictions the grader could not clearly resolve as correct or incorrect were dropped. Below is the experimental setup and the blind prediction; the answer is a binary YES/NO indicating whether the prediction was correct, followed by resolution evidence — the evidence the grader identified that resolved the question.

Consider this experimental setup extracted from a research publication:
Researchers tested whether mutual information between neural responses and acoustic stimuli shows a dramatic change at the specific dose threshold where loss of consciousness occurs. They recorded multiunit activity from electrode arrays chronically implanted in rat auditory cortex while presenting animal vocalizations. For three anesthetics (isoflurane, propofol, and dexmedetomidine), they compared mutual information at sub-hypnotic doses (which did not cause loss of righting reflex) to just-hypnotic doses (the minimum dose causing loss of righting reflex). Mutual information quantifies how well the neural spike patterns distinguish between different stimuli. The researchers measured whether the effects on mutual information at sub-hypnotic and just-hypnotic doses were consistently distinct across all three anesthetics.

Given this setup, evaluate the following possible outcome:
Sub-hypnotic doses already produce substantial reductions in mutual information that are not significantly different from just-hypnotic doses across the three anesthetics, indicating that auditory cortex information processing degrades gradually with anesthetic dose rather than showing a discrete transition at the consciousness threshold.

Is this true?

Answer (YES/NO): NO